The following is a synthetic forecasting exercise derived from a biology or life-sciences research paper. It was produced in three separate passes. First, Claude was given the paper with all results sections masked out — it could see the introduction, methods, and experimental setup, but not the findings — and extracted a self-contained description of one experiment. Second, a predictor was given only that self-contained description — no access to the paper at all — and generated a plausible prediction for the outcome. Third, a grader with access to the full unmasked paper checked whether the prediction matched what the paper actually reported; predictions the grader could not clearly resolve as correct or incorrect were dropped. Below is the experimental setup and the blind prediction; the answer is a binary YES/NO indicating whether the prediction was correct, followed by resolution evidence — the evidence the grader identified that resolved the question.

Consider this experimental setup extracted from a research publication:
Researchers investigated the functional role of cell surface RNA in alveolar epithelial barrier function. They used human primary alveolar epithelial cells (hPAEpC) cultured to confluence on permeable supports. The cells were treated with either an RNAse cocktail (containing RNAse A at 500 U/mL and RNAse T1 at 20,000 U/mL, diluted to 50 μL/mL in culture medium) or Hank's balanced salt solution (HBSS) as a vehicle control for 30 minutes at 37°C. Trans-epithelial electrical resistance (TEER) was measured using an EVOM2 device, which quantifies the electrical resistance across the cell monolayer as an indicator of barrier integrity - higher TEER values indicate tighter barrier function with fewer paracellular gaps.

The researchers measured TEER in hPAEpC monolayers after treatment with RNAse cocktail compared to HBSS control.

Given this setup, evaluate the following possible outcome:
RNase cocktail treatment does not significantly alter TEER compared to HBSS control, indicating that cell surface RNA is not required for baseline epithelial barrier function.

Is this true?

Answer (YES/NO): NO